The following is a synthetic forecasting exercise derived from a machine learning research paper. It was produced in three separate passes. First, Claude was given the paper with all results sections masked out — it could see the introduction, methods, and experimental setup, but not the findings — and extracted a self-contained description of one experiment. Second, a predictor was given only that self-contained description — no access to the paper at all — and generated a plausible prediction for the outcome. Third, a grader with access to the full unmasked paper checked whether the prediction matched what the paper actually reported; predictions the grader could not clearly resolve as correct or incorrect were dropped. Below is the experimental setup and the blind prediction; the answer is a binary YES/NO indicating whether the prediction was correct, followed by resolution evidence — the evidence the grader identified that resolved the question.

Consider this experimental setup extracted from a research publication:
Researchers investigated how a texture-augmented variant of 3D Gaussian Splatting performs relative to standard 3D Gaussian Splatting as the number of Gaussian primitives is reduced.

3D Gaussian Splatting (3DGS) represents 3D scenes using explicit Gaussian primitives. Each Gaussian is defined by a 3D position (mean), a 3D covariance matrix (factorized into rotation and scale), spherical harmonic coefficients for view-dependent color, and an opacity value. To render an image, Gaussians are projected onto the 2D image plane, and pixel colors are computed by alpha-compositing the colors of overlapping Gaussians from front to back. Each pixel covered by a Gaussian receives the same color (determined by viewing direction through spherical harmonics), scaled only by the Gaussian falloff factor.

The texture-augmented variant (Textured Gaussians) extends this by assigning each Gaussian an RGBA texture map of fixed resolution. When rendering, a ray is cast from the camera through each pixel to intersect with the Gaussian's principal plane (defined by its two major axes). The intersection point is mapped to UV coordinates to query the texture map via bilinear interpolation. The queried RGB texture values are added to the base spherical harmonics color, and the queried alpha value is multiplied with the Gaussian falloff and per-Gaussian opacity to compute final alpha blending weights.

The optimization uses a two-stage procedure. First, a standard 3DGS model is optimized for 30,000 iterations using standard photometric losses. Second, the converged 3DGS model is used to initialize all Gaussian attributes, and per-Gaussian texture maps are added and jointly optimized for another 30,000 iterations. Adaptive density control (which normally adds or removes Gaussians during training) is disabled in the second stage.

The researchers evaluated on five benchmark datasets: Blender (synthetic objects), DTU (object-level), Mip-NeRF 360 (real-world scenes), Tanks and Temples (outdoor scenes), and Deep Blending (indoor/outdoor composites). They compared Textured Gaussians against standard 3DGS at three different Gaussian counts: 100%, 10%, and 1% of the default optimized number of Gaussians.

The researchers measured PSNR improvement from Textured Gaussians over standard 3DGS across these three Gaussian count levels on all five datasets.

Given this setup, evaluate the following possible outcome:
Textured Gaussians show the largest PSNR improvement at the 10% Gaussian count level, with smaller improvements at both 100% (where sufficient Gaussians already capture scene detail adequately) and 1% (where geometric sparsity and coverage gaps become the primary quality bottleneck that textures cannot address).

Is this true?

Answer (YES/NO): NO